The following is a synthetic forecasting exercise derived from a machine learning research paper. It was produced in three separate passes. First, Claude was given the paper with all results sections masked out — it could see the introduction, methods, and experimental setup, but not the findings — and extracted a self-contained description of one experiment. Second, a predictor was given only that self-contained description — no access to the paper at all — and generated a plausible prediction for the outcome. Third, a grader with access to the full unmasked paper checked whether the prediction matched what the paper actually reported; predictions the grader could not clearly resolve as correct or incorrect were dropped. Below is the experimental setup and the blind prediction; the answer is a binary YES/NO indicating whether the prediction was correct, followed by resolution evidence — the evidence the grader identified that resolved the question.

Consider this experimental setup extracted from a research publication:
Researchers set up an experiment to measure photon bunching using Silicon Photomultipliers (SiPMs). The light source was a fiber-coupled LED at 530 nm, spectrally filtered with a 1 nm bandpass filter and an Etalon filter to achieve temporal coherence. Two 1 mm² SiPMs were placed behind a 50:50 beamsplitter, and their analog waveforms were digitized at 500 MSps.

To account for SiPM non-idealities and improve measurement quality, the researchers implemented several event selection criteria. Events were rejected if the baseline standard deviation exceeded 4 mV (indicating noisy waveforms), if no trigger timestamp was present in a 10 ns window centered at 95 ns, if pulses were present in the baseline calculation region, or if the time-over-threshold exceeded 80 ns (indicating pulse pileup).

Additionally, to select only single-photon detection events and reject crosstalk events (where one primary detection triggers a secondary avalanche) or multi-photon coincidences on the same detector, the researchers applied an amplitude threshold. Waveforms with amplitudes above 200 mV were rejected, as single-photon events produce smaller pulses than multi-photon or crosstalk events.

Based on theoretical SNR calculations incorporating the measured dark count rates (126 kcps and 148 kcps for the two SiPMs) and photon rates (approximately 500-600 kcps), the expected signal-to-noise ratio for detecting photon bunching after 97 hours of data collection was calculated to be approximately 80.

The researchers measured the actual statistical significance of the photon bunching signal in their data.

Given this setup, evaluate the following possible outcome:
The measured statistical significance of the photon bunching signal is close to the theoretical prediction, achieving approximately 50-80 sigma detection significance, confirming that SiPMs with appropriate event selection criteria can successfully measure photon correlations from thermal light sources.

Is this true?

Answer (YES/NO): NO